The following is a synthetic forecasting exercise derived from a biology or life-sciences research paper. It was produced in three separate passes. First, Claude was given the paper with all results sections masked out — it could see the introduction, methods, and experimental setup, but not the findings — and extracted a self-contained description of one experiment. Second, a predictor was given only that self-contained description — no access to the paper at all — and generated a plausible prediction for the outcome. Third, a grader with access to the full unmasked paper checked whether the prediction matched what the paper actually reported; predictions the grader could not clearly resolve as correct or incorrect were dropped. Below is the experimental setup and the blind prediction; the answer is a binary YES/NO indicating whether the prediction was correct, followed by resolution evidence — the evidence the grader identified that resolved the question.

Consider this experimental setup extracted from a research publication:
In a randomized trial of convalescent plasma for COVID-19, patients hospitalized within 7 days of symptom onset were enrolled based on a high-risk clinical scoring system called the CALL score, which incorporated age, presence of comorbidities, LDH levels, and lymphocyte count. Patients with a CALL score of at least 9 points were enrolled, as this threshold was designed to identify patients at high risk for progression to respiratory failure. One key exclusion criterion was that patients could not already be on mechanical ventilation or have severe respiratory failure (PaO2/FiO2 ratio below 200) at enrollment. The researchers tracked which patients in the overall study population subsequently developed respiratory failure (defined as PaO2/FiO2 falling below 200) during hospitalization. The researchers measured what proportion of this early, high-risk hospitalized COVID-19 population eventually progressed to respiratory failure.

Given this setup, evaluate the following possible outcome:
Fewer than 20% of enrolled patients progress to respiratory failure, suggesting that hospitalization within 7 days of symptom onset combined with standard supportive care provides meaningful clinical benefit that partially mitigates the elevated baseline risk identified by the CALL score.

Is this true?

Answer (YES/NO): NO